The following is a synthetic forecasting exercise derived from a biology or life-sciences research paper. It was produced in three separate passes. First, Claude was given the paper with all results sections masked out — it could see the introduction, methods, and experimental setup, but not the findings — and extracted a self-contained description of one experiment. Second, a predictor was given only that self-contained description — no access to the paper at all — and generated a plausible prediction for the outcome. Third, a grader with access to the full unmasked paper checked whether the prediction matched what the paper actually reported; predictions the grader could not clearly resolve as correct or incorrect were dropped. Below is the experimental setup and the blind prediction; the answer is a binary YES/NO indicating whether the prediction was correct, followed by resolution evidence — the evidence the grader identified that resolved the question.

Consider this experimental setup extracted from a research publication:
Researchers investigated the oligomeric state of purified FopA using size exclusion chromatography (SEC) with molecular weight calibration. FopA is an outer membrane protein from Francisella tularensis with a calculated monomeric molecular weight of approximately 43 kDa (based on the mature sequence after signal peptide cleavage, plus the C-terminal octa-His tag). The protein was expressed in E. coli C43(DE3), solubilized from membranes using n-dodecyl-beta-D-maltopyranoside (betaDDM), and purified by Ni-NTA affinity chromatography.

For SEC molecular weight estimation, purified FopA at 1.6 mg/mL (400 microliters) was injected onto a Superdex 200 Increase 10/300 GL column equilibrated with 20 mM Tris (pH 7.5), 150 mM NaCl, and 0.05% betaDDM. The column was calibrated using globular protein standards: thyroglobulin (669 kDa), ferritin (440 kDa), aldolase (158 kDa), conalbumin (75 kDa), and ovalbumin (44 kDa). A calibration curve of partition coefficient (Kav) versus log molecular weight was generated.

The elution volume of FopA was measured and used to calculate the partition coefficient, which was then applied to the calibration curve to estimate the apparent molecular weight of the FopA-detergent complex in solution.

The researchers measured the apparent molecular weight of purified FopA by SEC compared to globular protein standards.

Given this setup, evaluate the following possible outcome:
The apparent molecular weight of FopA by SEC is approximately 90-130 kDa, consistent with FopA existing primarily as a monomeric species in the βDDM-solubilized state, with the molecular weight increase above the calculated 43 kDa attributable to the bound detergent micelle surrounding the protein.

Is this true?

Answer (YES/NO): NO